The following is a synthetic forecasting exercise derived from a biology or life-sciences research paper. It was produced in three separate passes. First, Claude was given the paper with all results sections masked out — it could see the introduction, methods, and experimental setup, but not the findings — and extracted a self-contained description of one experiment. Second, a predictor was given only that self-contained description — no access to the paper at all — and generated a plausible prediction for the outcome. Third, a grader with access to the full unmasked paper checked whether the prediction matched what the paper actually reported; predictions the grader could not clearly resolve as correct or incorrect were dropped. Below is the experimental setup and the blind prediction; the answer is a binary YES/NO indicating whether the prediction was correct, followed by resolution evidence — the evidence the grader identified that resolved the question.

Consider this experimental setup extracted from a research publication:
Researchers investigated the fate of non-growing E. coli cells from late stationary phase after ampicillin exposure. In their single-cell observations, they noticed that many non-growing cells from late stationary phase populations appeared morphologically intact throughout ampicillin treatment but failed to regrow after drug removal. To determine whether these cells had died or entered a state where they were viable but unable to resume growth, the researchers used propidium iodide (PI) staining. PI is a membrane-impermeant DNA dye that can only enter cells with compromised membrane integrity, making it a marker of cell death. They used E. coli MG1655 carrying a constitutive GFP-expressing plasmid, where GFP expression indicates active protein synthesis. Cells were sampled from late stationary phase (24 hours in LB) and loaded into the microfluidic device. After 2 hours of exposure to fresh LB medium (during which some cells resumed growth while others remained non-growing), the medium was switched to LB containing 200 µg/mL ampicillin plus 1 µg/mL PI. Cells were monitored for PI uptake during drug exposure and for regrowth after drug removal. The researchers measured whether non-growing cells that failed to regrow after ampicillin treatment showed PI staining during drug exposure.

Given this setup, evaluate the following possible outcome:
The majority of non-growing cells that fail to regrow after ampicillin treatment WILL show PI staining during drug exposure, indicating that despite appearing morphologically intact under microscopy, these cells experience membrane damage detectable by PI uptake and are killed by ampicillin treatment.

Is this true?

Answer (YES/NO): NO